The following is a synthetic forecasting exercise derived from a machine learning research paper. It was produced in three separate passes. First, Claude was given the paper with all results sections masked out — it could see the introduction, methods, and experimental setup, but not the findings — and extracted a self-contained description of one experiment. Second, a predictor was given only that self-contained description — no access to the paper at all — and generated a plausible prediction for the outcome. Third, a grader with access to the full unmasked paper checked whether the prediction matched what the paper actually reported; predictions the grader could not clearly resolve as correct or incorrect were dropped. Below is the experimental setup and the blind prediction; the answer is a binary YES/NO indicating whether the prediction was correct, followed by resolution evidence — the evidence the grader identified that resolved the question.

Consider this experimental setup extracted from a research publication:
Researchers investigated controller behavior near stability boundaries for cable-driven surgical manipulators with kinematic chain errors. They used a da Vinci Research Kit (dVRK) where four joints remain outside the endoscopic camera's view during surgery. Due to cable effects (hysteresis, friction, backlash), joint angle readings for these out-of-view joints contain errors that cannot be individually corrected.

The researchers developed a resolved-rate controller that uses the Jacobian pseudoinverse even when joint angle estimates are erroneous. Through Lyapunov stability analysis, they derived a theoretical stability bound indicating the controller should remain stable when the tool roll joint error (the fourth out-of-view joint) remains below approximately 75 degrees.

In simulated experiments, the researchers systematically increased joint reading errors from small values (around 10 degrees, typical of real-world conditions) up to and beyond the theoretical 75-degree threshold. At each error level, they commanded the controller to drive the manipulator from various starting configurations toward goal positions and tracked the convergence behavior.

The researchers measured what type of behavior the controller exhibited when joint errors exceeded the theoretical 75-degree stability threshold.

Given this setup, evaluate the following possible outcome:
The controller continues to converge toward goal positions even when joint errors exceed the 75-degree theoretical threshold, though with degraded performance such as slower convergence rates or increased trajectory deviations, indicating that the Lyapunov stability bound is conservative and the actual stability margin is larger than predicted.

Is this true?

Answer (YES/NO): NO